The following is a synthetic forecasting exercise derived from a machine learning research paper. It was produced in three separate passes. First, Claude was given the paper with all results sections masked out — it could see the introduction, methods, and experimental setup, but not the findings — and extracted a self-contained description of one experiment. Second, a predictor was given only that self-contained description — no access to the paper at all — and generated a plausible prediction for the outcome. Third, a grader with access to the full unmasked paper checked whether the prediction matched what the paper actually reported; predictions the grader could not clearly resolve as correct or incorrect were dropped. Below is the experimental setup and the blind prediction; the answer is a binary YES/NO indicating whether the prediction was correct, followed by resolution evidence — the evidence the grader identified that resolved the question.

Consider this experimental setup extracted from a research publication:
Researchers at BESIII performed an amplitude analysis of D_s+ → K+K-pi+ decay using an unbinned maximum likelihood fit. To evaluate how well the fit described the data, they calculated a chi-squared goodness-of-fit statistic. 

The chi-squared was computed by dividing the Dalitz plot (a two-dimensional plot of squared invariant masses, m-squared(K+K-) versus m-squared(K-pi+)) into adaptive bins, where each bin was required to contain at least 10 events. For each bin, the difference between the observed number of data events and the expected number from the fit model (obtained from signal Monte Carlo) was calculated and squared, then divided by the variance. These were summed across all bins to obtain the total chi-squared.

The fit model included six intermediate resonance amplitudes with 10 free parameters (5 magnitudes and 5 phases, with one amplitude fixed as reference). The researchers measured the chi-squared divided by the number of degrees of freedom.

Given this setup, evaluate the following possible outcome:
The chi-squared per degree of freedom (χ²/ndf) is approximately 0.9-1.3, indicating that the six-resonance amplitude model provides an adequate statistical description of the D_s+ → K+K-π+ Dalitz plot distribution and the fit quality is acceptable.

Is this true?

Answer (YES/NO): YES